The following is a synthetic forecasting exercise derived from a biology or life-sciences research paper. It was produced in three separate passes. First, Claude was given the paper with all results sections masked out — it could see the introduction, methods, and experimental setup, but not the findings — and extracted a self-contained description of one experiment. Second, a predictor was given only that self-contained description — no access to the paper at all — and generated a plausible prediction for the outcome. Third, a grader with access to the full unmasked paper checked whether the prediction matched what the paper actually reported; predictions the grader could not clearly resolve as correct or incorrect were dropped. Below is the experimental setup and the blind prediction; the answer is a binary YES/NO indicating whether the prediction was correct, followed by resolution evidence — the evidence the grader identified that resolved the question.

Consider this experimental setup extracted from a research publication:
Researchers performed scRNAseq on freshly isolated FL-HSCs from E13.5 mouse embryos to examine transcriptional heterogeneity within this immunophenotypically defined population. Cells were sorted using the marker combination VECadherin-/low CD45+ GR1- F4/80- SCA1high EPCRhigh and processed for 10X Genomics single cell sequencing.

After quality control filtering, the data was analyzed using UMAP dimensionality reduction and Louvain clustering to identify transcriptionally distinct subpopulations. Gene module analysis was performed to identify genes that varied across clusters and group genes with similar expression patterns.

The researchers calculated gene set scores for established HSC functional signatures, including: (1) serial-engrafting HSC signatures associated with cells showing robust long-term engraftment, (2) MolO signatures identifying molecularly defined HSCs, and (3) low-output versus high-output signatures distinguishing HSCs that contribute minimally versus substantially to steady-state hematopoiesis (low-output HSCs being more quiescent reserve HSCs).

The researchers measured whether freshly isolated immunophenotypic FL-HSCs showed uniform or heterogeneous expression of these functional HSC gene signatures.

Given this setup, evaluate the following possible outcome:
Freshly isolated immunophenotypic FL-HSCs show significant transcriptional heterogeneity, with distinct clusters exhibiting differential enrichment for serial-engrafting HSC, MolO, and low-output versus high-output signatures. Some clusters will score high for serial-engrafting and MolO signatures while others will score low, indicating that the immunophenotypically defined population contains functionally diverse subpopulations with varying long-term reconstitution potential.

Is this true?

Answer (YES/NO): YES